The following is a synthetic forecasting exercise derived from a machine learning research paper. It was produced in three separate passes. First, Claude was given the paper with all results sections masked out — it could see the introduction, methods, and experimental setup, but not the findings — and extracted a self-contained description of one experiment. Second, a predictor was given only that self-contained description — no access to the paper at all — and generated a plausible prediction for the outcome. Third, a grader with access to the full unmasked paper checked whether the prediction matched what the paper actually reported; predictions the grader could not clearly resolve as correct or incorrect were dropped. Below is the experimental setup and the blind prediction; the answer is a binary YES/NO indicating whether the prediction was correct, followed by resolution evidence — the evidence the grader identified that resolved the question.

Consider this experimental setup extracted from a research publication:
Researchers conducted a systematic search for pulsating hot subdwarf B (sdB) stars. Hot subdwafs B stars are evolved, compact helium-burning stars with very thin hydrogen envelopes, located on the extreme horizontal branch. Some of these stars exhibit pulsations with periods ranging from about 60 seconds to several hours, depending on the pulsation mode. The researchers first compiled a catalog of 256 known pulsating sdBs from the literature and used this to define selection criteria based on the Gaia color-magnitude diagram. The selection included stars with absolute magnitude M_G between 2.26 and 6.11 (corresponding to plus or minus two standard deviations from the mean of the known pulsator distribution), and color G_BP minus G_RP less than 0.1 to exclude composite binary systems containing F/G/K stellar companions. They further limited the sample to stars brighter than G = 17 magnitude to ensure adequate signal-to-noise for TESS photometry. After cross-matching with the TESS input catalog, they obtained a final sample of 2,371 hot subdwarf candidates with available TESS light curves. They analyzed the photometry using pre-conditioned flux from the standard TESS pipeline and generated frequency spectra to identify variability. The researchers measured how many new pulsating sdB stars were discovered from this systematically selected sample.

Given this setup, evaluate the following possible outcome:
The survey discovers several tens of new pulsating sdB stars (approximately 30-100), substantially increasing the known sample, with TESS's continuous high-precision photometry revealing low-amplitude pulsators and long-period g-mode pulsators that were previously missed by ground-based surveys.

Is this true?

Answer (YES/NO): YES